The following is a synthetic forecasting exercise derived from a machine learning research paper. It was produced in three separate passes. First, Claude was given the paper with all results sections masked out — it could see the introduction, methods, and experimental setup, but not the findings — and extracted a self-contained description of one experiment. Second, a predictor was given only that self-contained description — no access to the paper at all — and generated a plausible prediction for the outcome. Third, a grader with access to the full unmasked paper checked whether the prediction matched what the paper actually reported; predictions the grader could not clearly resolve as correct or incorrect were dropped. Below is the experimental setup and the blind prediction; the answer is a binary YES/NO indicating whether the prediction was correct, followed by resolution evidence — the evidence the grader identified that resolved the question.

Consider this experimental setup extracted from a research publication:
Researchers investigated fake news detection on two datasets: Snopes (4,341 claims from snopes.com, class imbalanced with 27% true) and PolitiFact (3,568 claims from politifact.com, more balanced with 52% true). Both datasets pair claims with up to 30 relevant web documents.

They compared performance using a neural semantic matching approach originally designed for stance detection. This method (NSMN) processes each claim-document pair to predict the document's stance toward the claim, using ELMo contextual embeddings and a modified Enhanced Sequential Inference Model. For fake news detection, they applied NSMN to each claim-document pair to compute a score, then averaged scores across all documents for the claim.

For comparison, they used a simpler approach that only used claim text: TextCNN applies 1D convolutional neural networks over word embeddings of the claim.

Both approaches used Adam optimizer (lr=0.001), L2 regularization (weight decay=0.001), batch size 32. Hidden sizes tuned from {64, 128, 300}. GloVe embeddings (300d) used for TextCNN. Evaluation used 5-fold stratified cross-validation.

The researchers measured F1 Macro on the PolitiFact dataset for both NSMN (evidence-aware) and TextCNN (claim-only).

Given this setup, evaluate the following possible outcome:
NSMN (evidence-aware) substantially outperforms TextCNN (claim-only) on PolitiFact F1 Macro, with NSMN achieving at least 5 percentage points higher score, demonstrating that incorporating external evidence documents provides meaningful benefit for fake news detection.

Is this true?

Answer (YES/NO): NO